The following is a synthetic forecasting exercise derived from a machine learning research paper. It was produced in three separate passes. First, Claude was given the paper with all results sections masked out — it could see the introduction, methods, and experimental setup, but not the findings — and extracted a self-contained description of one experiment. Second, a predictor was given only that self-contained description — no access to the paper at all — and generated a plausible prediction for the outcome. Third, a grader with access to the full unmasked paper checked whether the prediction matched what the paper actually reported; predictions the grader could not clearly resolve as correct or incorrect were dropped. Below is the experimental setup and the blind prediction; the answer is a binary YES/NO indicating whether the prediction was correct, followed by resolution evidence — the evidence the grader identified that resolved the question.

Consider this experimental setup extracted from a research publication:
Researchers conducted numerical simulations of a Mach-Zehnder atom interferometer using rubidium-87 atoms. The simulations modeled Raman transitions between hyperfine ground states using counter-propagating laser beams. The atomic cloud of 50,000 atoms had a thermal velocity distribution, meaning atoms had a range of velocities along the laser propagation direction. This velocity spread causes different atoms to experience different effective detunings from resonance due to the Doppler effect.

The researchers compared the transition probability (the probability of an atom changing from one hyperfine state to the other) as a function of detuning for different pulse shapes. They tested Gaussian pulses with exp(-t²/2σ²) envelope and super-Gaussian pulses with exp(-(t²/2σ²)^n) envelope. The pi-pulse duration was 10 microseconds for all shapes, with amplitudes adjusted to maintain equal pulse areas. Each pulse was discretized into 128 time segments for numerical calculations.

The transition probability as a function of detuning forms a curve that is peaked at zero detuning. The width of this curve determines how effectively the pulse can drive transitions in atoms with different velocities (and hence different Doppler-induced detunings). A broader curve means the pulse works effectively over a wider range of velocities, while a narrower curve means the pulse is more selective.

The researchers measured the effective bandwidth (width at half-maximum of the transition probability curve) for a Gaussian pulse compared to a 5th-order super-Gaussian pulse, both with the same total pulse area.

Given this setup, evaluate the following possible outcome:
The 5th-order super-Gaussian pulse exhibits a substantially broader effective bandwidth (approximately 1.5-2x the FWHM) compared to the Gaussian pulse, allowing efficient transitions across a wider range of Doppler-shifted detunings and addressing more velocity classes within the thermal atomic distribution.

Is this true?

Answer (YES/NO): NO